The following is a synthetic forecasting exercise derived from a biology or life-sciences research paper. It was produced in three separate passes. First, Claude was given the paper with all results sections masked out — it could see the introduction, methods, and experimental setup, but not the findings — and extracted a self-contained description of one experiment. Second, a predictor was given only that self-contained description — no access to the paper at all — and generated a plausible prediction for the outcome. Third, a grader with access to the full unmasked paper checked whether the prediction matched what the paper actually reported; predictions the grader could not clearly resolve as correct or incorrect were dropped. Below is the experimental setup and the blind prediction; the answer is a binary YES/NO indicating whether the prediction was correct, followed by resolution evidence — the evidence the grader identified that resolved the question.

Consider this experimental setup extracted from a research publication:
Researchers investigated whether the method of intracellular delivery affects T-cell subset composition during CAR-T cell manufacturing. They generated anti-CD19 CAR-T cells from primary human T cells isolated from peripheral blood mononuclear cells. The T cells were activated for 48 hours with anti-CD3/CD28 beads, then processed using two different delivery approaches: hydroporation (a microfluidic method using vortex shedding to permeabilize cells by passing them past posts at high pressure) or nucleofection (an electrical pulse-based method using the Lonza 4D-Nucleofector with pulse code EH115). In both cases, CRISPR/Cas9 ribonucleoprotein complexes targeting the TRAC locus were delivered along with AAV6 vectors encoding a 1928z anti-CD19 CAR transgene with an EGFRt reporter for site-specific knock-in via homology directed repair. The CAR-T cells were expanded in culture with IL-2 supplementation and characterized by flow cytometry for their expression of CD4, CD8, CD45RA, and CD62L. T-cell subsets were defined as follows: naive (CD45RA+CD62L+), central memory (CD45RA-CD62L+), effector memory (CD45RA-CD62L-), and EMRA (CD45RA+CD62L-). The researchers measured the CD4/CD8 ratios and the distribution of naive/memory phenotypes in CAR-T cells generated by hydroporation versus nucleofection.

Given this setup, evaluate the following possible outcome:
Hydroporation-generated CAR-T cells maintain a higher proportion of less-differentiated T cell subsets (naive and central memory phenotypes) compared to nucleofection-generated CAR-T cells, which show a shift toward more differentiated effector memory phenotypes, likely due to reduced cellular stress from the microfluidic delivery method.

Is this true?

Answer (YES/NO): NO